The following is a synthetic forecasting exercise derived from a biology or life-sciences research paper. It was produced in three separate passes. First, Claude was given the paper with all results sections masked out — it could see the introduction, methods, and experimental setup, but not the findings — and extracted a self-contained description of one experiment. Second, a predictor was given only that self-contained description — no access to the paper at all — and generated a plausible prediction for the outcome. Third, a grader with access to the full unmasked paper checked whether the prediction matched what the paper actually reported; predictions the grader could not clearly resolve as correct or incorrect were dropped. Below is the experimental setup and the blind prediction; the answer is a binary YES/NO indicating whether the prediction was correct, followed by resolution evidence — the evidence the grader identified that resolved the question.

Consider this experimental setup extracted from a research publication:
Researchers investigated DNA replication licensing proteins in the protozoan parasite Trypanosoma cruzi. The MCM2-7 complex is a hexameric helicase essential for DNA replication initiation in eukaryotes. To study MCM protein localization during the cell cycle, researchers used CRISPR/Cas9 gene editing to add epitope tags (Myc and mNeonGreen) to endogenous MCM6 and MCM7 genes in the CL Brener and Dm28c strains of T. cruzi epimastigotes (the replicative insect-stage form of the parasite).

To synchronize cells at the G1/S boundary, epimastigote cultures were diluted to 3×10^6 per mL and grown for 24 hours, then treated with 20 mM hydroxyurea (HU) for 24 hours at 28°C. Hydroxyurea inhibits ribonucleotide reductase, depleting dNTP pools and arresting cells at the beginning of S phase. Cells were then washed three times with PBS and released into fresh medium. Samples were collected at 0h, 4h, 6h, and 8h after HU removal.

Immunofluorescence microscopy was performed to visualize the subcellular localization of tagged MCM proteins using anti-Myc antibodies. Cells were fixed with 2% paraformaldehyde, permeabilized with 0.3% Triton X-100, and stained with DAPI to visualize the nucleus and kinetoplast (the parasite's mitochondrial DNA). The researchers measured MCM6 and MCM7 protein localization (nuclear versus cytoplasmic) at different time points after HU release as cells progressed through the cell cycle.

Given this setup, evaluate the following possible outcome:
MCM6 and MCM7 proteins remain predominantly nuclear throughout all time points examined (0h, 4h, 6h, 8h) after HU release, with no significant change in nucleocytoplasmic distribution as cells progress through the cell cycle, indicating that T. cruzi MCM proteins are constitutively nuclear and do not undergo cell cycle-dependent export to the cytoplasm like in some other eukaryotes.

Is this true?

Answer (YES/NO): YES